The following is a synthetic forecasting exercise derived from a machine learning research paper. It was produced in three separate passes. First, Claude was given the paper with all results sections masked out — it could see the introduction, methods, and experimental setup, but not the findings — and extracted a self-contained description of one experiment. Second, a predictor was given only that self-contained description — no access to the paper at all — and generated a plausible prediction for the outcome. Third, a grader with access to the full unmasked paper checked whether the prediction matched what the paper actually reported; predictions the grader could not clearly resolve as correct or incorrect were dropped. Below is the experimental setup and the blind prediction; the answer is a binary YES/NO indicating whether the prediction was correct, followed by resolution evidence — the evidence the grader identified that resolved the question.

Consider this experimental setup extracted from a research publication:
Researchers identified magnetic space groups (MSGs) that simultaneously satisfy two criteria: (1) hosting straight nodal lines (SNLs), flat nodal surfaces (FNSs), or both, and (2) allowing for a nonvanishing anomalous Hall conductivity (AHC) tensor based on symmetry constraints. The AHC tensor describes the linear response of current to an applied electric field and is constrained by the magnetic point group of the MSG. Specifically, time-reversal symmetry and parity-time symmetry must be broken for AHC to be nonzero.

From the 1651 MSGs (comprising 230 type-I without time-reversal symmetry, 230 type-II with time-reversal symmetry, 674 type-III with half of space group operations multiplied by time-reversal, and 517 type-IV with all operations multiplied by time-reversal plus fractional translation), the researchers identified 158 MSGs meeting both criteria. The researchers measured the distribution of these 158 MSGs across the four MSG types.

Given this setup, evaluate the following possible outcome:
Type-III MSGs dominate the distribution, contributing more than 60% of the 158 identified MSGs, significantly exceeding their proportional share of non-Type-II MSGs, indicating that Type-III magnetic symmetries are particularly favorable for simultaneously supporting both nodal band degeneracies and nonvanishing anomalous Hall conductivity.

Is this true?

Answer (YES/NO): NO